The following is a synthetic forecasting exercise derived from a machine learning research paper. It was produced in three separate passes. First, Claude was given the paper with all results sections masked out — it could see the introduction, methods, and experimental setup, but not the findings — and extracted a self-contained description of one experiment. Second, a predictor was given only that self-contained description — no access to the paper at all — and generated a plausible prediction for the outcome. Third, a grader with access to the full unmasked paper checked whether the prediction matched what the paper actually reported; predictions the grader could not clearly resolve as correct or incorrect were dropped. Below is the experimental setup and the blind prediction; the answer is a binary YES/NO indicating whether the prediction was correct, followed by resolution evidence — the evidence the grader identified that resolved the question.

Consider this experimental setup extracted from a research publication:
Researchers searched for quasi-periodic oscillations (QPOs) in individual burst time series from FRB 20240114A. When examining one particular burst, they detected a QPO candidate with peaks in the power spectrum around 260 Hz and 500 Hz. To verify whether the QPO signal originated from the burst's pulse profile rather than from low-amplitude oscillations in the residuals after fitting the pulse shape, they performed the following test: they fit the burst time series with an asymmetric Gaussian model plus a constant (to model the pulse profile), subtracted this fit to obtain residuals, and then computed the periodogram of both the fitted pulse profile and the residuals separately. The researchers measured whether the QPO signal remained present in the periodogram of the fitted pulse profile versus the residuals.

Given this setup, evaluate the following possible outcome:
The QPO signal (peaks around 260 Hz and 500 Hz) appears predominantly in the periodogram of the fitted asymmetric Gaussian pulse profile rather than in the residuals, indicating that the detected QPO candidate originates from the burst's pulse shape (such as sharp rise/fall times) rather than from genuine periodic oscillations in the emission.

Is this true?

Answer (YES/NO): NO